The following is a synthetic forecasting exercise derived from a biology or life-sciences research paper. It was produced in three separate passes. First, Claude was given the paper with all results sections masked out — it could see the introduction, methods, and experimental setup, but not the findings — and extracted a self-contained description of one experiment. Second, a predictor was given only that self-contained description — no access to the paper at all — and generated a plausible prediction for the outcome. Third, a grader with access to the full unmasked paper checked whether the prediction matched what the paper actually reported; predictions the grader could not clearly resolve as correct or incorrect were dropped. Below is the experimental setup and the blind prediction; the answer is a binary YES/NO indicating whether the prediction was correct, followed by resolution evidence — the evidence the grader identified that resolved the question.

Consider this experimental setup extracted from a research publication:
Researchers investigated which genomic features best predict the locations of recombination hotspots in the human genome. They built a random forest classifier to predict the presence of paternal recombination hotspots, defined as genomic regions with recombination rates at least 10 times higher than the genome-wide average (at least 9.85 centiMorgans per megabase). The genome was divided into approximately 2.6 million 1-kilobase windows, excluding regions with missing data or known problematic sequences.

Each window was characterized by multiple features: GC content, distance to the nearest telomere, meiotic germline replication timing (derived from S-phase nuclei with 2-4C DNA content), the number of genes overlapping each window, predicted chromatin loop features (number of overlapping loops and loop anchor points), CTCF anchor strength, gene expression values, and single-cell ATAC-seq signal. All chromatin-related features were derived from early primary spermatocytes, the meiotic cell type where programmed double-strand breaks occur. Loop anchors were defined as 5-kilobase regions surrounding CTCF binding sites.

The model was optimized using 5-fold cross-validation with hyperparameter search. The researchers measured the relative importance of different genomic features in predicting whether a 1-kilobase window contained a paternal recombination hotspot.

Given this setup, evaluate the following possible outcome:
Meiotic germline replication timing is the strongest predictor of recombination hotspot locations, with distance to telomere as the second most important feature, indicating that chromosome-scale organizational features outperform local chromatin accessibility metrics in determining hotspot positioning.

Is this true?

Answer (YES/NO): NO